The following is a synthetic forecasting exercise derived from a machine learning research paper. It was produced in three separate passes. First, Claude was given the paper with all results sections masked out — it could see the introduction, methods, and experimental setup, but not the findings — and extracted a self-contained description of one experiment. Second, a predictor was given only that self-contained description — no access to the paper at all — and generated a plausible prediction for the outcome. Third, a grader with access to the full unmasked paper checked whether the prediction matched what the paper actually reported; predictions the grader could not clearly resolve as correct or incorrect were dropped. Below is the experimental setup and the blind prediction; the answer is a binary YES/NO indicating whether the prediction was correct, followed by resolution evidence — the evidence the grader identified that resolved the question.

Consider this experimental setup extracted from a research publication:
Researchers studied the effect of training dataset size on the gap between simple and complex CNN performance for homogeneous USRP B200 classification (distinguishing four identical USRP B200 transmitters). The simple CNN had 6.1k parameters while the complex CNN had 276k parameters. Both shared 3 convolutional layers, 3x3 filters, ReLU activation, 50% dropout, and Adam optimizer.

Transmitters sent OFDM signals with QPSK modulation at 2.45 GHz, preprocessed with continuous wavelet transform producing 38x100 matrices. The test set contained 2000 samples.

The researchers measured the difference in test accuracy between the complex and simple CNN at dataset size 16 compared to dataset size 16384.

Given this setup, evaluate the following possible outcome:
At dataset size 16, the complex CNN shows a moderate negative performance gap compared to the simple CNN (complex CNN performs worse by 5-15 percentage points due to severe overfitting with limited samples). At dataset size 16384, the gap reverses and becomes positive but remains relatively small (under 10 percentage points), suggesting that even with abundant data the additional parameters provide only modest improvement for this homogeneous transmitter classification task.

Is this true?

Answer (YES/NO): NO